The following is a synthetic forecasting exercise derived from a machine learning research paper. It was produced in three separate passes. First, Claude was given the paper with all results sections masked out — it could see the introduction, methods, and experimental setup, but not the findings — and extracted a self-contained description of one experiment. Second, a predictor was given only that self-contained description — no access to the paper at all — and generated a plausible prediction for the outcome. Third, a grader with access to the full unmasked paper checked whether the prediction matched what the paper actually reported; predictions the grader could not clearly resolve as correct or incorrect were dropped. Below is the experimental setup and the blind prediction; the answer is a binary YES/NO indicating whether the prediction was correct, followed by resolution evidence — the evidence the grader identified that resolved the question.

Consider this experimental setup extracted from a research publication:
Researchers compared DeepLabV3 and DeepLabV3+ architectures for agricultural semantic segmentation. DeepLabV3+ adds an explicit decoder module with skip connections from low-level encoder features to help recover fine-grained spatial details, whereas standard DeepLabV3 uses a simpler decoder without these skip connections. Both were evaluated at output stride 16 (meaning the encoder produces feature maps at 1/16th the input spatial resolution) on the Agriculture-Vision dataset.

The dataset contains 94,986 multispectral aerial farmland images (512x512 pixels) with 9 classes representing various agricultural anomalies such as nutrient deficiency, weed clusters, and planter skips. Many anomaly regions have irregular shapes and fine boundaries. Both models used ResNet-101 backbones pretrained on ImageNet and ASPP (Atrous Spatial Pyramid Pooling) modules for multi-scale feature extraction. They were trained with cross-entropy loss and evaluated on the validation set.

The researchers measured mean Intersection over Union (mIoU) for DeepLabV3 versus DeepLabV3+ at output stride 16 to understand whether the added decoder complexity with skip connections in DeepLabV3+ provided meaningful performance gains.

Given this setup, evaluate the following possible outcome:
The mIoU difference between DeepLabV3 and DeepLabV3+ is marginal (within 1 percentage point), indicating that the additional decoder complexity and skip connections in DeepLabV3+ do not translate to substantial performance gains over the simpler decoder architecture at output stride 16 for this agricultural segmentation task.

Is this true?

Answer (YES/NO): YES